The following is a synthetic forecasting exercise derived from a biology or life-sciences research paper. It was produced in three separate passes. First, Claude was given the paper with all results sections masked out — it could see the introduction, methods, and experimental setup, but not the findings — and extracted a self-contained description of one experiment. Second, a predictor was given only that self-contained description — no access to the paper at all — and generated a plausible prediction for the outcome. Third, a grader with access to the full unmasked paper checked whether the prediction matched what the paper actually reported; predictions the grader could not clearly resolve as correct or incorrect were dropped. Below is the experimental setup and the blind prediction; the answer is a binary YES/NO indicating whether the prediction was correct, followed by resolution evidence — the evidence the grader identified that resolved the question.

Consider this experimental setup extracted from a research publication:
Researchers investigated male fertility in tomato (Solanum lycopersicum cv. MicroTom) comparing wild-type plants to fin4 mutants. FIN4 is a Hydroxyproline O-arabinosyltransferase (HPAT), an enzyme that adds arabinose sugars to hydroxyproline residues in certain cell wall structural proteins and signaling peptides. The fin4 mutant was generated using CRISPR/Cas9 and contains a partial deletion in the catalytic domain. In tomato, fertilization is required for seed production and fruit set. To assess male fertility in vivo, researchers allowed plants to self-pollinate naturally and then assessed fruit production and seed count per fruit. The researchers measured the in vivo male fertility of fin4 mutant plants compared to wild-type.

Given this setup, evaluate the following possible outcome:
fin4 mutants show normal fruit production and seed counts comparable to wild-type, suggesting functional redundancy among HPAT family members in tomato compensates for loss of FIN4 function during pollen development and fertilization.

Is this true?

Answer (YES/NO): NO